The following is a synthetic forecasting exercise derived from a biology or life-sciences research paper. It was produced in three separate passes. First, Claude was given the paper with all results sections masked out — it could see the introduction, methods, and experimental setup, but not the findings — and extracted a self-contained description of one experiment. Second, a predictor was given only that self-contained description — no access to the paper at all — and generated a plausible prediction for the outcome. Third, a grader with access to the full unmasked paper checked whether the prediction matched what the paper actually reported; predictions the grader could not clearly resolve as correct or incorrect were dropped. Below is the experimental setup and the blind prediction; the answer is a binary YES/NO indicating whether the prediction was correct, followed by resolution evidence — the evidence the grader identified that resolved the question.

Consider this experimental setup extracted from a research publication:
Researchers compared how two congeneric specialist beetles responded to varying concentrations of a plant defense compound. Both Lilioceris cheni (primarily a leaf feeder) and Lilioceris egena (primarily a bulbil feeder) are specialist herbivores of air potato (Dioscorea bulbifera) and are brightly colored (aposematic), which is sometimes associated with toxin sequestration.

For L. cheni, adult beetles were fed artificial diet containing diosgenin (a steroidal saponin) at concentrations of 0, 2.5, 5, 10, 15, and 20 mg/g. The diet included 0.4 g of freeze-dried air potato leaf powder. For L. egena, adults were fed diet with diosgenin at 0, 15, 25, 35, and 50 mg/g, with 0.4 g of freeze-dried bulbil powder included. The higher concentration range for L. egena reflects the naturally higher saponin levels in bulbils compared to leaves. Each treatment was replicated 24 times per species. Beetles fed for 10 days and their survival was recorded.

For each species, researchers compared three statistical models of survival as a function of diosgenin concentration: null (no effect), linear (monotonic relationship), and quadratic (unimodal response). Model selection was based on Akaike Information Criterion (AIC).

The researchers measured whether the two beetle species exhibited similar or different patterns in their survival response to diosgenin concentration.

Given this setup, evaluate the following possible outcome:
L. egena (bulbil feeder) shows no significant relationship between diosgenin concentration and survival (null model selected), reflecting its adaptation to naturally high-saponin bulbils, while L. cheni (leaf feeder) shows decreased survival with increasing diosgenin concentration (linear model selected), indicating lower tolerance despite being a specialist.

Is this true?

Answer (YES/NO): NO